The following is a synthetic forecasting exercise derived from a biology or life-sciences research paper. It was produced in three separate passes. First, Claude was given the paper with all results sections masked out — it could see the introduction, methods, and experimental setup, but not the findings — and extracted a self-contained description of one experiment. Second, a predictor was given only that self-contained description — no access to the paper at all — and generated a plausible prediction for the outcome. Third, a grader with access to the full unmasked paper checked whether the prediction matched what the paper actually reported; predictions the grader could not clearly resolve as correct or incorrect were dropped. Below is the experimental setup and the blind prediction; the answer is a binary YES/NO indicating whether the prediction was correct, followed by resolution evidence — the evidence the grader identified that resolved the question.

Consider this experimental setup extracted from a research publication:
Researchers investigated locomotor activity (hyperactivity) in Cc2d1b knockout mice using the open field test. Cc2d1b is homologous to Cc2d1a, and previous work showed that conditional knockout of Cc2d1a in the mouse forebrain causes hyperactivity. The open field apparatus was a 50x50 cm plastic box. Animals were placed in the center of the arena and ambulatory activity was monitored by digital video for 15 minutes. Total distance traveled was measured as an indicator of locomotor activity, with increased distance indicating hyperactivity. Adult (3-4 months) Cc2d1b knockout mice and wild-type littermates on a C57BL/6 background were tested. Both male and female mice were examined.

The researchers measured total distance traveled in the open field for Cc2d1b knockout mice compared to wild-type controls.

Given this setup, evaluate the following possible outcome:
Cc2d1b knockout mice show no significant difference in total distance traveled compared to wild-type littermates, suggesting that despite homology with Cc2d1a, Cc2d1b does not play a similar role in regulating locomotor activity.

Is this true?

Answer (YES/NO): YES